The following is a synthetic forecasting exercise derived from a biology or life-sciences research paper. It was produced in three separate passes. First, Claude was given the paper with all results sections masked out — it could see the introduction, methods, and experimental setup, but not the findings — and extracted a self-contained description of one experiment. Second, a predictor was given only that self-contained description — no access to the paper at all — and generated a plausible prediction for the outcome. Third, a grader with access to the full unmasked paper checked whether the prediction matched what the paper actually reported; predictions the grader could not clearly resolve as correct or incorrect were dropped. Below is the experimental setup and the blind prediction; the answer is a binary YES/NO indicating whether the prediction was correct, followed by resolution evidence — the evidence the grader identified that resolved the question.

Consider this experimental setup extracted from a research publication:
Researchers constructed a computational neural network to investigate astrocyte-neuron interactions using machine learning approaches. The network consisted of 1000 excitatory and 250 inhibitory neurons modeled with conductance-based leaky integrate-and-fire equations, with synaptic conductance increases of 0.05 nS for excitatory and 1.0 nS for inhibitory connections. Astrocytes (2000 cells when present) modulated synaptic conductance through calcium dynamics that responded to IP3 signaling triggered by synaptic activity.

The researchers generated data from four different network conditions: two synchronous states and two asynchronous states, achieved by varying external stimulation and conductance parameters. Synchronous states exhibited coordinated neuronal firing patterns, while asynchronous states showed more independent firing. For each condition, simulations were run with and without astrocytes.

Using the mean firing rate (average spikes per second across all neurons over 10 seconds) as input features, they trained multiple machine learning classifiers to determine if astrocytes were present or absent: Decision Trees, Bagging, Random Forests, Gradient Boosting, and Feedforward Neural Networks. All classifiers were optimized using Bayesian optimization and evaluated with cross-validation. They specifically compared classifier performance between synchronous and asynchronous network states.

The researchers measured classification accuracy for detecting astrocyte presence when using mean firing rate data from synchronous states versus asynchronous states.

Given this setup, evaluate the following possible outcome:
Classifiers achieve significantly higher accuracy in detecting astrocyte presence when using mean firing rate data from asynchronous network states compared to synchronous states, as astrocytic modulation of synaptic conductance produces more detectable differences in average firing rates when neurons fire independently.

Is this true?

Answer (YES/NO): NO